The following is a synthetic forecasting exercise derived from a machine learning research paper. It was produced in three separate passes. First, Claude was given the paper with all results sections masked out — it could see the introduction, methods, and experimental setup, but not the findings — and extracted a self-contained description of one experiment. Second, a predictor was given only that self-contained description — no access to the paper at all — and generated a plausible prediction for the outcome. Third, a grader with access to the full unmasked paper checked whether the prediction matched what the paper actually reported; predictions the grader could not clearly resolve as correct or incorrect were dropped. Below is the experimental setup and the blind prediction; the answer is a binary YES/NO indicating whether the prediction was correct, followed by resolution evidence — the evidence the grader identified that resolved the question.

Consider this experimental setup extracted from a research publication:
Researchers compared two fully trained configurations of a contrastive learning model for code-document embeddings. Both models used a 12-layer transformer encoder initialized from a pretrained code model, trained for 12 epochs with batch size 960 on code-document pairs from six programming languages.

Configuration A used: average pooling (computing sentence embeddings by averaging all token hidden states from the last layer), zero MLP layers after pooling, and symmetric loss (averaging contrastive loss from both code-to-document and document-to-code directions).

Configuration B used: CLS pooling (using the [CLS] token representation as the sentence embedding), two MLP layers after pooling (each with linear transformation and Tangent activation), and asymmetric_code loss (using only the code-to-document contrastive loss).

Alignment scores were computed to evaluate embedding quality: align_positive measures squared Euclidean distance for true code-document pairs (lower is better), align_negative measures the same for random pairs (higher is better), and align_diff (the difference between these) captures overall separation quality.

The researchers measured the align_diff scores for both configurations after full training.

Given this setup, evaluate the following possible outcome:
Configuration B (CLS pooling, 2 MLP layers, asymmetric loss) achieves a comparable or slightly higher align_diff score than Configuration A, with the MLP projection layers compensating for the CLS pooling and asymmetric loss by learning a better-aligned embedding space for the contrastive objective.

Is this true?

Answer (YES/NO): YES